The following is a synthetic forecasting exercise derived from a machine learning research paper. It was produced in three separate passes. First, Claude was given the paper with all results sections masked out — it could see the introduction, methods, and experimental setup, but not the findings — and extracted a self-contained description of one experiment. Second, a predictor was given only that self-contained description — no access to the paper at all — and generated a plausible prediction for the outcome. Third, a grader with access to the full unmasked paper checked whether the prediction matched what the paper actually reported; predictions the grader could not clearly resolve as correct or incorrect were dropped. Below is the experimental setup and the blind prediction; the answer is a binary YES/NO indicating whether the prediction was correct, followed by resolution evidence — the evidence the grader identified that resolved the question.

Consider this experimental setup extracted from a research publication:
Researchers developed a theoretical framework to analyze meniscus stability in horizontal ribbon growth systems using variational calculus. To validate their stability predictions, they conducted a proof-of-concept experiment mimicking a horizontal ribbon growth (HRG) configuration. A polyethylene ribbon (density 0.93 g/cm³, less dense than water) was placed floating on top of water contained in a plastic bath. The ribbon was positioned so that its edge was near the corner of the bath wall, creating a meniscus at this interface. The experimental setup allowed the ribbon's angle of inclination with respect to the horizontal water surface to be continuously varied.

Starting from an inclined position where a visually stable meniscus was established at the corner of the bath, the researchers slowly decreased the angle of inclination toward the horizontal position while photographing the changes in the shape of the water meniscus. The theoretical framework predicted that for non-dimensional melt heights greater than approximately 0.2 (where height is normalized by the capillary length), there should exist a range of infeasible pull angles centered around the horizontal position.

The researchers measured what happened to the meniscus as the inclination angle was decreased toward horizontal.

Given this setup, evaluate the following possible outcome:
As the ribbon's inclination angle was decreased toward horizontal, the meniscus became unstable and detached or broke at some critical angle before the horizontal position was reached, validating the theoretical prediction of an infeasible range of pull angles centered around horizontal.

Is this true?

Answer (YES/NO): NO